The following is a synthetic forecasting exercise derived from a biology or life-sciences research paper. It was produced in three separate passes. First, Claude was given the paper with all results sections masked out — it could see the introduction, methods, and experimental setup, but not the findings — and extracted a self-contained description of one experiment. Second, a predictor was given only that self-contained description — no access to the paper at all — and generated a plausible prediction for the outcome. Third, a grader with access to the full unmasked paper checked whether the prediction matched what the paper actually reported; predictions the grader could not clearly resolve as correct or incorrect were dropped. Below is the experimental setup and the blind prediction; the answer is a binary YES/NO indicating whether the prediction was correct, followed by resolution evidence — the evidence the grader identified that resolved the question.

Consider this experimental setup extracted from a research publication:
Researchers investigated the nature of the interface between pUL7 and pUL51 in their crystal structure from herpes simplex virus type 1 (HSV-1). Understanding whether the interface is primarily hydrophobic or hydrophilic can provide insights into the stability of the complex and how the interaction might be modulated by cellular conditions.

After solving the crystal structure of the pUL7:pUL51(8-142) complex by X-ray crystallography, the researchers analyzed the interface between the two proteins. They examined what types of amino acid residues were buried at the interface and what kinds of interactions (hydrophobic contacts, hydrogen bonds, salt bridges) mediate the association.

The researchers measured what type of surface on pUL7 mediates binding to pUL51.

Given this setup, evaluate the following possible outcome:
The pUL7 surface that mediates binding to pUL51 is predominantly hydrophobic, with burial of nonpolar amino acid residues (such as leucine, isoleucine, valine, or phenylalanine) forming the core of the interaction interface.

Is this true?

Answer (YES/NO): YES